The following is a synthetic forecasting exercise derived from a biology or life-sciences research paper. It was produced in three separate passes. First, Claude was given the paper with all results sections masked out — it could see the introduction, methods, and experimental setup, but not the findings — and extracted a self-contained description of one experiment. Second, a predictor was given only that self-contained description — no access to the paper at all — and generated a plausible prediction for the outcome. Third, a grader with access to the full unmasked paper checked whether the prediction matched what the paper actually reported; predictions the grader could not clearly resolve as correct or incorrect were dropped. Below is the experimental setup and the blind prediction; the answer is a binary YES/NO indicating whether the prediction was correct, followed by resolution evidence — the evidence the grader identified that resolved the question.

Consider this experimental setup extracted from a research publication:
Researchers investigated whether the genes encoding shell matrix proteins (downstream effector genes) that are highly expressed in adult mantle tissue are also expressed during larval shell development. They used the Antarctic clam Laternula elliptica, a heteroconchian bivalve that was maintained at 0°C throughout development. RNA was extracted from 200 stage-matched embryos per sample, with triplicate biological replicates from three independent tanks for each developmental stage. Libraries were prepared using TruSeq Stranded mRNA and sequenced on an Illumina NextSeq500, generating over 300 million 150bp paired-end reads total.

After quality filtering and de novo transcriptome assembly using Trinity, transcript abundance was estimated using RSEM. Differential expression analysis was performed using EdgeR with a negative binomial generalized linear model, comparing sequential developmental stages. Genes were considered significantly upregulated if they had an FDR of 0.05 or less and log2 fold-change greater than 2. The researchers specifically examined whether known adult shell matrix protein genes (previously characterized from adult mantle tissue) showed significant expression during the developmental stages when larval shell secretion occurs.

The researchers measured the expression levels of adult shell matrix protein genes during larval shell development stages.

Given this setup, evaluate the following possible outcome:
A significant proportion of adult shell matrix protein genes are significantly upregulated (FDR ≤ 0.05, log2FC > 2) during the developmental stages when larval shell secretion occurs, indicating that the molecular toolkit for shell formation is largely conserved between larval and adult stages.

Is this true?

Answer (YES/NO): NO